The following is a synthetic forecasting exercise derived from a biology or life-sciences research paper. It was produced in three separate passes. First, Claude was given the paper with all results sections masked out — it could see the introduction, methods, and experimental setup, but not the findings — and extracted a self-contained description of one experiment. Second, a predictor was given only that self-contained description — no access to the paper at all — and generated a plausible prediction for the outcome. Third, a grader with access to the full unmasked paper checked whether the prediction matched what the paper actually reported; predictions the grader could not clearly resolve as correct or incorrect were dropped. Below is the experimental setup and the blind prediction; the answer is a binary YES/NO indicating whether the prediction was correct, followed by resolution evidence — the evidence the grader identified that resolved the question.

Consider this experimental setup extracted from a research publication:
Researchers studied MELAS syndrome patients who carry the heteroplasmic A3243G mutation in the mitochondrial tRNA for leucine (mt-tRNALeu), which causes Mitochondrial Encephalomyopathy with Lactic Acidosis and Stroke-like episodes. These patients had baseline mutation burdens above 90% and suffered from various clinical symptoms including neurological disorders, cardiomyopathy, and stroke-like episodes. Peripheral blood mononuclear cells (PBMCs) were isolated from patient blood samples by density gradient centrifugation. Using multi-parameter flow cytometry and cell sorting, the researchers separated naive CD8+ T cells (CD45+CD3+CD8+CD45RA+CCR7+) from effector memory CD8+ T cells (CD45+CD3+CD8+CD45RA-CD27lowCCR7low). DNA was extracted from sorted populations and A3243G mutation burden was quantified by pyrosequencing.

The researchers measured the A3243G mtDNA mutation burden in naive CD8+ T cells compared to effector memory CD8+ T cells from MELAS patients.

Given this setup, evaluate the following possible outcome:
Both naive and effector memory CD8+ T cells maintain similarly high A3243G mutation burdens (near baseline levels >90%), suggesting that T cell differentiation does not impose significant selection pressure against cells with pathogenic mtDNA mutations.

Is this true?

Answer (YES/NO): NO